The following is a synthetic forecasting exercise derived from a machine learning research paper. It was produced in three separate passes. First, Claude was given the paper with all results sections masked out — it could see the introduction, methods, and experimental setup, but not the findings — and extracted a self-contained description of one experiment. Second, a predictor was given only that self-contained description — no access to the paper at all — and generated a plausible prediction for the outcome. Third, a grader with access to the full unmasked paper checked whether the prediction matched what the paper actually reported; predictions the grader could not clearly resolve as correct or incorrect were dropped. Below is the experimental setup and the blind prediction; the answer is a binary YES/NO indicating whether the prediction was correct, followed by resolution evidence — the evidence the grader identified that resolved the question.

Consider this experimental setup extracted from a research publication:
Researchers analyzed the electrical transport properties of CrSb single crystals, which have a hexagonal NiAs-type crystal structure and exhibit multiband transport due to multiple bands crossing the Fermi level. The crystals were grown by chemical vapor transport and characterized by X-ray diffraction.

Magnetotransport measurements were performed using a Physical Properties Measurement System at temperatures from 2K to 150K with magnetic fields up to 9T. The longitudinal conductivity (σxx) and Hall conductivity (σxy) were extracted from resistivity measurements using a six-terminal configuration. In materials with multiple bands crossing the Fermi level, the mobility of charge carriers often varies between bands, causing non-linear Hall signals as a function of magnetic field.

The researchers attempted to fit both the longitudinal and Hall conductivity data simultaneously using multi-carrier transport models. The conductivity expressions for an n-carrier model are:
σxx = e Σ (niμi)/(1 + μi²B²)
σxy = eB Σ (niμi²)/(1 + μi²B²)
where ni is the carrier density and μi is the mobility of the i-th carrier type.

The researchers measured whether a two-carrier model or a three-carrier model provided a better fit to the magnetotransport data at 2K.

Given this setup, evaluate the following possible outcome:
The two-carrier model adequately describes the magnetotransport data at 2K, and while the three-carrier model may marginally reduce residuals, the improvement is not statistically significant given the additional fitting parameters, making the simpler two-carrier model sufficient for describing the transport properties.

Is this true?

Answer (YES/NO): NO